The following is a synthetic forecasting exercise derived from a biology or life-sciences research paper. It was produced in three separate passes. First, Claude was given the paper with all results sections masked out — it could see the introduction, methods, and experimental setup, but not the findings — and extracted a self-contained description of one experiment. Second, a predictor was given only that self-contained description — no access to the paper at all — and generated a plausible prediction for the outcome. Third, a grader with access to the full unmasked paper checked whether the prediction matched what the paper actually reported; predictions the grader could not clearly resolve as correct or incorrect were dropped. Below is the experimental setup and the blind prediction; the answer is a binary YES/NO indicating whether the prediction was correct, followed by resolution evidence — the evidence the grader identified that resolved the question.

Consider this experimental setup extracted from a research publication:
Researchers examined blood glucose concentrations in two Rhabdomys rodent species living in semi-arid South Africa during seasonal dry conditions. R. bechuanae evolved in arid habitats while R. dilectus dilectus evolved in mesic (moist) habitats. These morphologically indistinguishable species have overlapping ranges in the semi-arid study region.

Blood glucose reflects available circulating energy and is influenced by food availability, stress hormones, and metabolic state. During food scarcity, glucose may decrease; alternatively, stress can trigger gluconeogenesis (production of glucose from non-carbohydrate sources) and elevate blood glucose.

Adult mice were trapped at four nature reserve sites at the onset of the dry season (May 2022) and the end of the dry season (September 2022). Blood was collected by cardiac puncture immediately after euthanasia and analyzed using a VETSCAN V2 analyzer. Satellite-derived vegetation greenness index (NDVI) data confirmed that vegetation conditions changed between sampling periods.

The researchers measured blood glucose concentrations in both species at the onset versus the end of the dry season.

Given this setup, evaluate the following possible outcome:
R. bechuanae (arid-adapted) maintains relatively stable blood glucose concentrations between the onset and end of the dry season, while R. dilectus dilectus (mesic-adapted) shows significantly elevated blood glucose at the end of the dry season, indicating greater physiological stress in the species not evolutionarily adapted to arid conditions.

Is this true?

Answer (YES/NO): NO